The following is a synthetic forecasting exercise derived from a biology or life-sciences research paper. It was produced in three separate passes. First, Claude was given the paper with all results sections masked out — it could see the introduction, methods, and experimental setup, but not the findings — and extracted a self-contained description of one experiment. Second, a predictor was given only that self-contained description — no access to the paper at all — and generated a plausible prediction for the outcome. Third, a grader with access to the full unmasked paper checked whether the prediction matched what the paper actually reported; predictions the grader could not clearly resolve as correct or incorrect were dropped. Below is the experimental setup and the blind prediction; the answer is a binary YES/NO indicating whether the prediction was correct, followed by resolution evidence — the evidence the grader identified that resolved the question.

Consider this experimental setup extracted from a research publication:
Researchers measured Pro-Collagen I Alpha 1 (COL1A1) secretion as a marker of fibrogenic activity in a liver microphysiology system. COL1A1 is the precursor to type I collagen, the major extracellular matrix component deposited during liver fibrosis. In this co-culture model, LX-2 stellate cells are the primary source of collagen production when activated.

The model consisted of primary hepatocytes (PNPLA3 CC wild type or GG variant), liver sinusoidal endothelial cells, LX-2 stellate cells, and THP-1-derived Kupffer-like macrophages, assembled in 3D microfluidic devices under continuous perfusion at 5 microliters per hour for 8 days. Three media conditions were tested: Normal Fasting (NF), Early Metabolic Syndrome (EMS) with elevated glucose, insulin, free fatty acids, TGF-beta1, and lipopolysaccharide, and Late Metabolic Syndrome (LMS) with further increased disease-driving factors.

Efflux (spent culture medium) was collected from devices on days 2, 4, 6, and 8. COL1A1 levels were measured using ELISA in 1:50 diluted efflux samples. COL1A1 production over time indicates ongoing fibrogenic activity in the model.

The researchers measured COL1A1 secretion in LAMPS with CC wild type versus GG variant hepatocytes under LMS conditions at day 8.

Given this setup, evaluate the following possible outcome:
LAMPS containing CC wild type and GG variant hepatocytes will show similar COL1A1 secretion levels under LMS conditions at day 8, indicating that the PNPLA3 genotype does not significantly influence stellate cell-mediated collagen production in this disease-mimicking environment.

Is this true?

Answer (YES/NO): NO